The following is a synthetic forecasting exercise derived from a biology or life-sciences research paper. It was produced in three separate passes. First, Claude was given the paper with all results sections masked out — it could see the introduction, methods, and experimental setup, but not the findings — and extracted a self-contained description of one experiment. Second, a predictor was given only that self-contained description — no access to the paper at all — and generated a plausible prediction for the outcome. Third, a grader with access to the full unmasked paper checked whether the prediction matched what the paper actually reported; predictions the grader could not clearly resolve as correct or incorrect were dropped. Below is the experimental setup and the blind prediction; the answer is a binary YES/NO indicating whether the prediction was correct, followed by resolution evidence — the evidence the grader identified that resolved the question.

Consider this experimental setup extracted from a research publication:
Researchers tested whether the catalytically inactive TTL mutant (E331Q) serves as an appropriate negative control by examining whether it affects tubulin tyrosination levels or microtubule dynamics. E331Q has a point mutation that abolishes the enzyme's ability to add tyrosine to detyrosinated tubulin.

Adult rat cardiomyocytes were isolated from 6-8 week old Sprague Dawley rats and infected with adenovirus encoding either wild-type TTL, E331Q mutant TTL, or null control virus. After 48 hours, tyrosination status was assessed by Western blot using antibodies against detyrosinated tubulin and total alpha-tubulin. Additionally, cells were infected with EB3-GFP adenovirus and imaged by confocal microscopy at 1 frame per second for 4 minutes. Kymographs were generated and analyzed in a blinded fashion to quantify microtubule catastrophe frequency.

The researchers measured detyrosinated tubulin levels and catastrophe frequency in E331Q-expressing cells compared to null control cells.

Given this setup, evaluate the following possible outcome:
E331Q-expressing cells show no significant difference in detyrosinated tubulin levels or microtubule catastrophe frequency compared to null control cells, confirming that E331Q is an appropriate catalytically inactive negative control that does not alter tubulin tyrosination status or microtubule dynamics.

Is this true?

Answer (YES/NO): YES